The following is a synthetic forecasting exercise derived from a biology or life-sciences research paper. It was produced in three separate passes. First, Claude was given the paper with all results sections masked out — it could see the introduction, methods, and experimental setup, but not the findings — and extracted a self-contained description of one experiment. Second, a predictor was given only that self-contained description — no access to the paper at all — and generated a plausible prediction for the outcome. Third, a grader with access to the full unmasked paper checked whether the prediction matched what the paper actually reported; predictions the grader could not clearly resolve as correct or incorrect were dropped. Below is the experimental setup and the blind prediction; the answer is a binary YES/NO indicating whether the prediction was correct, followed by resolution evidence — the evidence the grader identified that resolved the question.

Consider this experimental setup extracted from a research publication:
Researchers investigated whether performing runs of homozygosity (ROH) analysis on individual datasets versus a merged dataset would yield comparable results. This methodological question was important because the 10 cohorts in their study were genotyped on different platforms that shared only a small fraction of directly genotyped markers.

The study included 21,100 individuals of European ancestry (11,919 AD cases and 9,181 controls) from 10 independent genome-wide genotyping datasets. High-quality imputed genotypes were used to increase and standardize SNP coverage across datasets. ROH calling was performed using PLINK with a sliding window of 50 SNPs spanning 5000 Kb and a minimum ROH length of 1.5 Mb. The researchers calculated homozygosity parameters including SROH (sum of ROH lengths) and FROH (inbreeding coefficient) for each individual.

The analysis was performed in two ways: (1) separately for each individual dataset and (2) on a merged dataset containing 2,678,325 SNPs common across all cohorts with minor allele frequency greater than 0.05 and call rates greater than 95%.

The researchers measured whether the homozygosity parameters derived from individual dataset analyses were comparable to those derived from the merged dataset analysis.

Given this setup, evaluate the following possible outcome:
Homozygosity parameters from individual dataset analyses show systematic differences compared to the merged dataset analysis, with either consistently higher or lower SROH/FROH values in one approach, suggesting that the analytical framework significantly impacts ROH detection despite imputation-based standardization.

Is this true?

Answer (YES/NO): NO